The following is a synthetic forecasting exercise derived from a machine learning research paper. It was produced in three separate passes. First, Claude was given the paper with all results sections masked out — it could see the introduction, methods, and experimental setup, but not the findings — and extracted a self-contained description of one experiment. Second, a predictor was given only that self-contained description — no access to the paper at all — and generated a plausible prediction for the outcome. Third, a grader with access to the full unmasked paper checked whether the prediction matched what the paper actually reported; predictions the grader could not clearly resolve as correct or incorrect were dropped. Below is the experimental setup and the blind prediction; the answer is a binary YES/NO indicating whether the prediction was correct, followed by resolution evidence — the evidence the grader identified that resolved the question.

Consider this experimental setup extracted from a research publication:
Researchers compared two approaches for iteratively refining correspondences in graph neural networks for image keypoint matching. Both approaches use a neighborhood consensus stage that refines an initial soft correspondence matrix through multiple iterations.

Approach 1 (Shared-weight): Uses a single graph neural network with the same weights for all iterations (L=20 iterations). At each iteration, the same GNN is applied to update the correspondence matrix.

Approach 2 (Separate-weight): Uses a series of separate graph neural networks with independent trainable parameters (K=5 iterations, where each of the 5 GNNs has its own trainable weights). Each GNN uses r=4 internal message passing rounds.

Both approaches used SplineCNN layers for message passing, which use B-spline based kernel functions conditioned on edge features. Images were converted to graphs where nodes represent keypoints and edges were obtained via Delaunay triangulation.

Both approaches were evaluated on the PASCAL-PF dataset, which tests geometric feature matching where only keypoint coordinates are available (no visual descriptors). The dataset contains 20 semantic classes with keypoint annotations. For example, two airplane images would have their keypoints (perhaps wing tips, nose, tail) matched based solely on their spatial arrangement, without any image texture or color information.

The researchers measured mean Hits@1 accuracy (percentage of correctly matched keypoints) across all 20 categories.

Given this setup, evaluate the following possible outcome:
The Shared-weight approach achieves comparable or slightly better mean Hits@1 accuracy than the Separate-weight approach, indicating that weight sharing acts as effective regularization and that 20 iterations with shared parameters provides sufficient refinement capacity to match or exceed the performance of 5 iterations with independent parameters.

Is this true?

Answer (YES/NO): YES